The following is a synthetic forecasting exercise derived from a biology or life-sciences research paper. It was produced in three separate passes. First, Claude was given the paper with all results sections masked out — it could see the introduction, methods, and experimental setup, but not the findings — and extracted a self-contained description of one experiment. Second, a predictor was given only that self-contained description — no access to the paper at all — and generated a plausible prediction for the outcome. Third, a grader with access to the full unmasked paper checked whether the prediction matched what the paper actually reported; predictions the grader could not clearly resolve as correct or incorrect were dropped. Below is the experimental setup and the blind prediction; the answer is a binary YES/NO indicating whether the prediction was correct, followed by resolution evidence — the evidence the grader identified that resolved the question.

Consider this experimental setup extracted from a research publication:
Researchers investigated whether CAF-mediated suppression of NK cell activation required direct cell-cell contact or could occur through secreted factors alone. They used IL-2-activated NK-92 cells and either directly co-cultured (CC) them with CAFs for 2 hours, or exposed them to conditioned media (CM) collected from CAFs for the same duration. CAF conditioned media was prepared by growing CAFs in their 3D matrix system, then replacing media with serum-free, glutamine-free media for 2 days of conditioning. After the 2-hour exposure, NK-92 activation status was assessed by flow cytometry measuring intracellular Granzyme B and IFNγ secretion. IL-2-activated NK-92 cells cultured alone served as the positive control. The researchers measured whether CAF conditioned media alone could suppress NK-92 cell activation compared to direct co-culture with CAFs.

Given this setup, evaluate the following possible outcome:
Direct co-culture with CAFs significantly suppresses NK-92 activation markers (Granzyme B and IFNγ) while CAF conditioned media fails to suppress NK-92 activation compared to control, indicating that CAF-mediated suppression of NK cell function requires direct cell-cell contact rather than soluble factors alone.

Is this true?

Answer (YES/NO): NO